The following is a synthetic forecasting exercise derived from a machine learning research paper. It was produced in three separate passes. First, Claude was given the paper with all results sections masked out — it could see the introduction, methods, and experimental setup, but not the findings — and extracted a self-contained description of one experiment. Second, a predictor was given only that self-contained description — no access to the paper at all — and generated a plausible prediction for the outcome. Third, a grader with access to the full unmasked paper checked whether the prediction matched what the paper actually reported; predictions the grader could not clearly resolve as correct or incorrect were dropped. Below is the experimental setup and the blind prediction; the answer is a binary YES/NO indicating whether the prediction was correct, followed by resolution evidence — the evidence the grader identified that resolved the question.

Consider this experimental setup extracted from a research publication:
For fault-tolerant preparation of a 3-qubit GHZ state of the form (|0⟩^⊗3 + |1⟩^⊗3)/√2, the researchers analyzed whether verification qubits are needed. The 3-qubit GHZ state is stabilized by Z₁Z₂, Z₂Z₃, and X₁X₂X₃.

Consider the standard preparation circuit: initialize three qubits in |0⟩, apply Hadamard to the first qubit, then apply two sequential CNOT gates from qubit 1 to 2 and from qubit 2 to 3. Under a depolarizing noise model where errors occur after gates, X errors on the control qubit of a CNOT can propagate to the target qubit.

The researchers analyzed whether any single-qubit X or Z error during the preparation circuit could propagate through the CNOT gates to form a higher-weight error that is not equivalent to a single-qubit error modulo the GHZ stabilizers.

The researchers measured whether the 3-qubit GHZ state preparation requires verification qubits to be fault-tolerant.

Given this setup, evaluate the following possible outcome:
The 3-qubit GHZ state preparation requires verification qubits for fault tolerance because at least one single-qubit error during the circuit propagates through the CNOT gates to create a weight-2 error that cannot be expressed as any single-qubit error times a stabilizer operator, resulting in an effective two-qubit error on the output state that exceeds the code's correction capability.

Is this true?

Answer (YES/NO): NO